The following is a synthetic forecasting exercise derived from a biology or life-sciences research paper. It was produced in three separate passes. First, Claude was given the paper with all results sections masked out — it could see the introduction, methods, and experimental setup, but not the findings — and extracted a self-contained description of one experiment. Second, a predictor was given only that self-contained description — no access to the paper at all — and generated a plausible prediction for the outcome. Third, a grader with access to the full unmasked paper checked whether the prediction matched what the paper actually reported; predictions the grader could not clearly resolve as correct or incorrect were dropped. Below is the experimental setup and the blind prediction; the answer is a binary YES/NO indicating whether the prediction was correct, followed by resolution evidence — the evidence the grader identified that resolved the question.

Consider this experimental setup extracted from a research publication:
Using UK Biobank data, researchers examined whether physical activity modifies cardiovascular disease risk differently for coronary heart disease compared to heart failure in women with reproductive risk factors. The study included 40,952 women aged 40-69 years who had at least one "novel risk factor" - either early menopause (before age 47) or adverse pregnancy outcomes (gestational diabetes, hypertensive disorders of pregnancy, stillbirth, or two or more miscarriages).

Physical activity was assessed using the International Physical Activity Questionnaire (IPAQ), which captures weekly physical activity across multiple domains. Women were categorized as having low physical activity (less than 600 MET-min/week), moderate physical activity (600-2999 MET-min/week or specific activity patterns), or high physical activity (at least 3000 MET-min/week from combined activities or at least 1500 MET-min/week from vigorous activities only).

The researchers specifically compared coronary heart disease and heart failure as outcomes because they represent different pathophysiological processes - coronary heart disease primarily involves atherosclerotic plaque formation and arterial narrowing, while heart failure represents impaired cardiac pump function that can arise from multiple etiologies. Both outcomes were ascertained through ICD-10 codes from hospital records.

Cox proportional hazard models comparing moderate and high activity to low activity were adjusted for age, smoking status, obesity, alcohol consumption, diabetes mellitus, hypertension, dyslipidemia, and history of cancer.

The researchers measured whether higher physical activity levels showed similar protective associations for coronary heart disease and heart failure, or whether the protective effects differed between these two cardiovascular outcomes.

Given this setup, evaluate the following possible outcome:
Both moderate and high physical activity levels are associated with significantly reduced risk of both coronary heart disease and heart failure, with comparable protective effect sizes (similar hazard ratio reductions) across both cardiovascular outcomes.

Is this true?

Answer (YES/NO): NO